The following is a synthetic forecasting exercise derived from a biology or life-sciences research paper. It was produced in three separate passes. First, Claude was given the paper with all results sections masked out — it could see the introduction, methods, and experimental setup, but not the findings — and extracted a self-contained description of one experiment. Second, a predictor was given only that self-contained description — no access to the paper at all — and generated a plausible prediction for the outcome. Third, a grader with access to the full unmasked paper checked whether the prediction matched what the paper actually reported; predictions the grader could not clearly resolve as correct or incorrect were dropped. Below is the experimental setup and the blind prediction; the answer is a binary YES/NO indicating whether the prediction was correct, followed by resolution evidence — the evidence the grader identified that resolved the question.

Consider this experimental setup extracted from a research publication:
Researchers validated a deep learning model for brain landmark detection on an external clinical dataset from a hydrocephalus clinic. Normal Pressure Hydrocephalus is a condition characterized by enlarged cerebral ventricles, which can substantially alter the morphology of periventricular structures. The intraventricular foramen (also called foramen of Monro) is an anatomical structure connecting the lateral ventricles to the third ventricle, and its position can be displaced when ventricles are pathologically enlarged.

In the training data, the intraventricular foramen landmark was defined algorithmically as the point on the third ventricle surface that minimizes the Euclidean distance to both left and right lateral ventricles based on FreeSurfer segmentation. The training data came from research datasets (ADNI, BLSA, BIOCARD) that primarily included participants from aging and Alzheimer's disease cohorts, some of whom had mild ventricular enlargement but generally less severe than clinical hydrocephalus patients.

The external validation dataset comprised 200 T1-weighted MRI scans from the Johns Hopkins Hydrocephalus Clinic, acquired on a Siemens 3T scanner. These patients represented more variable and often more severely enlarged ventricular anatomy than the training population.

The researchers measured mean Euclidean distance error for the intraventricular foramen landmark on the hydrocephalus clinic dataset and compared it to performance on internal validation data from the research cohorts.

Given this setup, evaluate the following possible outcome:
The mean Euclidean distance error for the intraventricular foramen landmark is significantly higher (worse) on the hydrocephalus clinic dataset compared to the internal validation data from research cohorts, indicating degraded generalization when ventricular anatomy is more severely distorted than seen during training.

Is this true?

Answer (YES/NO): NO